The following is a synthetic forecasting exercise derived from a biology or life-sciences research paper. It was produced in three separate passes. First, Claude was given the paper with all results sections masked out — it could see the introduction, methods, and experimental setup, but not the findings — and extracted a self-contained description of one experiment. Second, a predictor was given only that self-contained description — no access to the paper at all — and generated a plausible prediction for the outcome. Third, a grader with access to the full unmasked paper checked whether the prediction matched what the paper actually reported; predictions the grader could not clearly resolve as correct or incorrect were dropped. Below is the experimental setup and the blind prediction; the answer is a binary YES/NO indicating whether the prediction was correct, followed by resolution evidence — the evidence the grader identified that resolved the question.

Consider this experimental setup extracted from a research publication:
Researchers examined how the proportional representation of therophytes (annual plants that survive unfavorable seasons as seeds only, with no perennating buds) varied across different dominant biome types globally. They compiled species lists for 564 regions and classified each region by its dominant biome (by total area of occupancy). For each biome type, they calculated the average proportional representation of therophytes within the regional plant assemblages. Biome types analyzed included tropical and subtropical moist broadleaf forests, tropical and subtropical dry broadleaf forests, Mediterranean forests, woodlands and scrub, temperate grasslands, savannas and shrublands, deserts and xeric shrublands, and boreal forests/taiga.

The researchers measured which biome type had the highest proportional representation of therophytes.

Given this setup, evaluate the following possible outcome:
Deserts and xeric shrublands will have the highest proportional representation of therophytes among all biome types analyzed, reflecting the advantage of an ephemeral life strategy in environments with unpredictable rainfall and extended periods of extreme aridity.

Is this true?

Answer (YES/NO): YES